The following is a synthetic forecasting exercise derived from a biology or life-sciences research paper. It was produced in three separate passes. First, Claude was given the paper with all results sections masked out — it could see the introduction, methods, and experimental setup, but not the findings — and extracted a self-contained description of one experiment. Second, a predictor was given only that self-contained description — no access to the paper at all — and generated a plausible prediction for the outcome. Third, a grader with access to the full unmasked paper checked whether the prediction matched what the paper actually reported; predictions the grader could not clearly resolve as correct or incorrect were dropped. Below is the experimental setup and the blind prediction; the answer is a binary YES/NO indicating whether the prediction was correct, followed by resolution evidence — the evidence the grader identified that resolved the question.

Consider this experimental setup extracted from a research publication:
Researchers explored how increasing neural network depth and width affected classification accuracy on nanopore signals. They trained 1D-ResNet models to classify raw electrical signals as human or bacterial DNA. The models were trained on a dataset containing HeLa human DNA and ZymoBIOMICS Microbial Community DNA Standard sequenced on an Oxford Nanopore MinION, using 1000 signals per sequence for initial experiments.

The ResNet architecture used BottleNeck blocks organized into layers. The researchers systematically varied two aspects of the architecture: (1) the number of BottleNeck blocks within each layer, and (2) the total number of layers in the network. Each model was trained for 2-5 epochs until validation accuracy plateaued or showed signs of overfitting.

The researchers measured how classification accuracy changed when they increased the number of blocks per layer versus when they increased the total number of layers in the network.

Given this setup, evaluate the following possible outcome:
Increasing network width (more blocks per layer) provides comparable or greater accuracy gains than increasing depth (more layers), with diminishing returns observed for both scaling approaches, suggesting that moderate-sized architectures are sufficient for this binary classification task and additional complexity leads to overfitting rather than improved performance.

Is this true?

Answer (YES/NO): NO